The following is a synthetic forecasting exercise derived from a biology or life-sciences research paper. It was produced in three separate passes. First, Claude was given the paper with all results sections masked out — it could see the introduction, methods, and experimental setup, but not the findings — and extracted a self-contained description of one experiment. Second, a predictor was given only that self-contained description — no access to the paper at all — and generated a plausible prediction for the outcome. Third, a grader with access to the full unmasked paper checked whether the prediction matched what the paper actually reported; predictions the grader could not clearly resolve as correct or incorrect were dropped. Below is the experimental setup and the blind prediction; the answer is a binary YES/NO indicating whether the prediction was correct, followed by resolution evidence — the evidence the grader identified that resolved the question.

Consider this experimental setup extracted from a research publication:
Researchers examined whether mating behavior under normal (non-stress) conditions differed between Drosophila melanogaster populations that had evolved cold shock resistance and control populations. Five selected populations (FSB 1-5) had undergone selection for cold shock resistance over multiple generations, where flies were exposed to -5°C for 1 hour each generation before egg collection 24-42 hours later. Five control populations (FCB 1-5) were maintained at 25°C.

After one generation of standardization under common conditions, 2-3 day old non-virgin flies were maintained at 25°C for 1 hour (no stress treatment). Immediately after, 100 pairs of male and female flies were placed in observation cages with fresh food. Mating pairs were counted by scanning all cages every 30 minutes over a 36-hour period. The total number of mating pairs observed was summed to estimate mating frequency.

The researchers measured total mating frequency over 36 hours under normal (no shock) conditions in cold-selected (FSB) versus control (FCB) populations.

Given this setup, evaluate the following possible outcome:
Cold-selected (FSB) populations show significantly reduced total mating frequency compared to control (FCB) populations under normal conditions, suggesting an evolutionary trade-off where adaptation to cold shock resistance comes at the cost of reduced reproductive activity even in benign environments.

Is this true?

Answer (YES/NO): NO